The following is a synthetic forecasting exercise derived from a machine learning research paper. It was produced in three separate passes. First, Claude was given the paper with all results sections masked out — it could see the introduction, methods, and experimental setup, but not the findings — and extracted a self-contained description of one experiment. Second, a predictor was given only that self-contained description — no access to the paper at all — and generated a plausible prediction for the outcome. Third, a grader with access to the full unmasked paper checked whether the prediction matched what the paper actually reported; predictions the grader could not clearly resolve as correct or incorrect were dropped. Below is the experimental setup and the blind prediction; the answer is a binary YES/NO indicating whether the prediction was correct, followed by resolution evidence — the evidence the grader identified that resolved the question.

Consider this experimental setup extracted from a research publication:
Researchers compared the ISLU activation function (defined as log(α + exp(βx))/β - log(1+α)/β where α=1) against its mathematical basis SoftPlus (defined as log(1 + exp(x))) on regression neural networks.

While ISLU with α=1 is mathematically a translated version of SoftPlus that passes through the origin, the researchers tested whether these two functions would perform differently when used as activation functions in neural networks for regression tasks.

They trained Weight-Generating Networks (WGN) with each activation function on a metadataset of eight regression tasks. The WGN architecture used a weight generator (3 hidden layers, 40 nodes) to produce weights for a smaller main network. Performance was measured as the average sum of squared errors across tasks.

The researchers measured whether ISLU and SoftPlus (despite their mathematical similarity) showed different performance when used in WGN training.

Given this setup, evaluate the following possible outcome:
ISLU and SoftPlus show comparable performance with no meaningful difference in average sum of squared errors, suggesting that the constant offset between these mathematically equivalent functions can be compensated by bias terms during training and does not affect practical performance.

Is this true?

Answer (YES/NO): NO